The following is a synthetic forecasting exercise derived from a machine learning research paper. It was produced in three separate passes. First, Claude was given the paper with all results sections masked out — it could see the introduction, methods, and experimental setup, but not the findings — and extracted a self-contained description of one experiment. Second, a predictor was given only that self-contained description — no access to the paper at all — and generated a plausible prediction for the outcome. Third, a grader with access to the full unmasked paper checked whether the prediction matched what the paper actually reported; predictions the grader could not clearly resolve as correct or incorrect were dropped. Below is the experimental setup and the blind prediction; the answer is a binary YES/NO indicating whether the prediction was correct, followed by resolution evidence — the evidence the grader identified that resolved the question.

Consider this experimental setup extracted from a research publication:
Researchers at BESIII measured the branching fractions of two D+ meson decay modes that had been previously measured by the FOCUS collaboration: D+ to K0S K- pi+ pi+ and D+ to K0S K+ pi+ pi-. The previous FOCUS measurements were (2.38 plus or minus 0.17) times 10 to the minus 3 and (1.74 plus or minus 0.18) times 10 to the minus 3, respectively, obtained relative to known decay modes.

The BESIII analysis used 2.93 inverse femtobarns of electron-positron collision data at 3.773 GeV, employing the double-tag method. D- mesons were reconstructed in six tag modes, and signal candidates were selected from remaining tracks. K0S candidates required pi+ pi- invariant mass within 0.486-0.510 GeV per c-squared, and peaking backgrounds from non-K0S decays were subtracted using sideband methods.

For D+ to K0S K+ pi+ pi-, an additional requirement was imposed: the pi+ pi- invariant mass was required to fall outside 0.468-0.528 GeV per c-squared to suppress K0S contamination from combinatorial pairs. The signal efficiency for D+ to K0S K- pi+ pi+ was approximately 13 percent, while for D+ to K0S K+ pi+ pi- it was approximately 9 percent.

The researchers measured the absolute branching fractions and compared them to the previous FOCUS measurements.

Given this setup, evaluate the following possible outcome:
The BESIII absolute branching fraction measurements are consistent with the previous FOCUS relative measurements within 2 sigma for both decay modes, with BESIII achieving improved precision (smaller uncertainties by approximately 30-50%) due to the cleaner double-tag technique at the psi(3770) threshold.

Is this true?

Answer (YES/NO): NO